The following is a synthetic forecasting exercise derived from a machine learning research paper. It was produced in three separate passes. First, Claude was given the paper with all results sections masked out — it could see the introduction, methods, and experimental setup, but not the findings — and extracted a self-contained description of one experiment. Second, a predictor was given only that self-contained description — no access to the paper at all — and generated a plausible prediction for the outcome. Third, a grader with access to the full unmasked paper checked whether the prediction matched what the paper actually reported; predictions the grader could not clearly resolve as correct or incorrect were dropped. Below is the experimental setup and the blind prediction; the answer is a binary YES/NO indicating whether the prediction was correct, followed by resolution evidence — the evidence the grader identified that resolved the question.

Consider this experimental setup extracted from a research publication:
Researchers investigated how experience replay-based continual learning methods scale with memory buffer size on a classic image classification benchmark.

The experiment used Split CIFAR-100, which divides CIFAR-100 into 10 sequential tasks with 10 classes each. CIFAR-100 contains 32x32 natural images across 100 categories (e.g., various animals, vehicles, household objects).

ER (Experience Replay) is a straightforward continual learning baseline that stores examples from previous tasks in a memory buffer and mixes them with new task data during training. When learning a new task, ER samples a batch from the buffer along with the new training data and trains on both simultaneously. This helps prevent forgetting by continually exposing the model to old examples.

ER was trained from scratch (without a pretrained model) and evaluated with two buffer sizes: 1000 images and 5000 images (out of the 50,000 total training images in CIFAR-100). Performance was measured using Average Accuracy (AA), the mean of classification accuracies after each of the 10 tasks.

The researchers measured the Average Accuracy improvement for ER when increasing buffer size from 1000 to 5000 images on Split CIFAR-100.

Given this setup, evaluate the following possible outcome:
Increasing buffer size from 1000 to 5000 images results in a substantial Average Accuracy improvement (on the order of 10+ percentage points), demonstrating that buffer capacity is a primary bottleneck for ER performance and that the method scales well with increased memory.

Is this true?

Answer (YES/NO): YES